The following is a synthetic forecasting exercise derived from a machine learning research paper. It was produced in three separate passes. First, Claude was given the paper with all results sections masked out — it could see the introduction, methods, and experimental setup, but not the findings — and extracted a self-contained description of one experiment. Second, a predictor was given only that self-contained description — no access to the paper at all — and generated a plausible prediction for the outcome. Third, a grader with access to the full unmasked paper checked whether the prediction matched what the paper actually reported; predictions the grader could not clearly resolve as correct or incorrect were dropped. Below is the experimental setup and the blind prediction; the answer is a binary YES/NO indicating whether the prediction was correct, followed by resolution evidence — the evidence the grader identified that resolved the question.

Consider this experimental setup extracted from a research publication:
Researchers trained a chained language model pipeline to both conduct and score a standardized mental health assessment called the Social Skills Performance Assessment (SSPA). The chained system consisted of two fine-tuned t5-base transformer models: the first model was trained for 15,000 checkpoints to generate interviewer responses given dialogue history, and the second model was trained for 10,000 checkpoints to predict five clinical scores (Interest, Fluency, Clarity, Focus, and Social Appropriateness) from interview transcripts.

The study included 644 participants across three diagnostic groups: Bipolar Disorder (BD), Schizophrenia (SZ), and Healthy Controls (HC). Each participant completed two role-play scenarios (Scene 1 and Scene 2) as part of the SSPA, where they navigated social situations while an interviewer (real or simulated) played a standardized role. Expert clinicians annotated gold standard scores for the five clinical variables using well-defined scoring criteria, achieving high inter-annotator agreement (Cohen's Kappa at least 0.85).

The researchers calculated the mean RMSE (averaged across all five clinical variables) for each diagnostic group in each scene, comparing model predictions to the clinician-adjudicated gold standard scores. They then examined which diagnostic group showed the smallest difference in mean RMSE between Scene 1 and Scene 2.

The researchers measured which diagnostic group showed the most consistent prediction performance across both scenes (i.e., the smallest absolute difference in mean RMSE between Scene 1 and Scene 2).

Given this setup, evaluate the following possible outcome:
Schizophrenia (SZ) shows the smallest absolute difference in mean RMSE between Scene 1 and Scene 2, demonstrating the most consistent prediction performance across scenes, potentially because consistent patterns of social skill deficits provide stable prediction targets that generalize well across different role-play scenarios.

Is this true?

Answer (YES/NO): NO